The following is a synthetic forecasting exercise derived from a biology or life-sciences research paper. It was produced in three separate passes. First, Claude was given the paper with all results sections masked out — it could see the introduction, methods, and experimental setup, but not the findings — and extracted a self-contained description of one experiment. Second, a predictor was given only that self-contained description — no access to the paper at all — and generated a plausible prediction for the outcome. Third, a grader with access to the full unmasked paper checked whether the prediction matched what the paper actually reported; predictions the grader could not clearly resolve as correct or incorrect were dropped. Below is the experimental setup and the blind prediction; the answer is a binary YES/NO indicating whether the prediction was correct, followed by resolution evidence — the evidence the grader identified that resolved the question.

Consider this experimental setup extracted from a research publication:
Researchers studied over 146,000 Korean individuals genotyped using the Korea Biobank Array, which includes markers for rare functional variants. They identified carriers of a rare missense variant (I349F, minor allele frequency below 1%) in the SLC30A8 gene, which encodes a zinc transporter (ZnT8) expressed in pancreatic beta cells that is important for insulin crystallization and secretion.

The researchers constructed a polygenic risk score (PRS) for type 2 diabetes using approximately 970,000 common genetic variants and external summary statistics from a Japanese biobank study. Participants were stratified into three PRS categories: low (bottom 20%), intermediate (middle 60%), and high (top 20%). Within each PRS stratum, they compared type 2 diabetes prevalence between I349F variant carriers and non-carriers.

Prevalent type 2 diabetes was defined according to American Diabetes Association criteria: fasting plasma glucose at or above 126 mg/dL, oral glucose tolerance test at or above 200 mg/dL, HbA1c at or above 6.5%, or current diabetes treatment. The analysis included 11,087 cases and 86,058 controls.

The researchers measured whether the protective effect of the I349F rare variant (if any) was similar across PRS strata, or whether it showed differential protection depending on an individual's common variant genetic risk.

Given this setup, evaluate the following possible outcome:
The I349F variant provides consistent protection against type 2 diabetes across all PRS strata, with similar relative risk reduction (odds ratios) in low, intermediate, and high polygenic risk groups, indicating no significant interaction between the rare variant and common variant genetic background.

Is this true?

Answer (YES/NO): YES